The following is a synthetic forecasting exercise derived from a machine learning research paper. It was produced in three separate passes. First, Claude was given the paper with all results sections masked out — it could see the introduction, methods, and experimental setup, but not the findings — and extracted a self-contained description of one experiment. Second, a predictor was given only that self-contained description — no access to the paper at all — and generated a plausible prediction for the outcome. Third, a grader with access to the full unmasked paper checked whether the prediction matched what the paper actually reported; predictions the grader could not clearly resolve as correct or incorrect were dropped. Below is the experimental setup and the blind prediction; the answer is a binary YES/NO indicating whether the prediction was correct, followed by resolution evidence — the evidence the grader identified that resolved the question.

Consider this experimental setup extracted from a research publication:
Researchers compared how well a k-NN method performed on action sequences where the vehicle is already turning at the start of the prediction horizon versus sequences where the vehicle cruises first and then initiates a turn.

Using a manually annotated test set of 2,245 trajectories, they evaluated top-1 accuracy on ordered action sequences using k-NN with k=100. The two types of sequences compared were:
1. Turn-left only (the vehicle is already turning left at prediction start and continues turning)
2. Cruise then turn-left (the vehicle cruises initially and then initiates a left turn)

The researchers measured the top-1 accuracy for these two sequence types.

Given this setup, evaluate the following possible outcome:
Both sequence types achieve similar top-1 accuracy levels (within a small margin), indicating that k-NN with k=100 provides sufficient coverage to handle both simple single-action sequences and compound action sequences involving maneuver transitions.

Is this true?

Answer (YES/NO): NO